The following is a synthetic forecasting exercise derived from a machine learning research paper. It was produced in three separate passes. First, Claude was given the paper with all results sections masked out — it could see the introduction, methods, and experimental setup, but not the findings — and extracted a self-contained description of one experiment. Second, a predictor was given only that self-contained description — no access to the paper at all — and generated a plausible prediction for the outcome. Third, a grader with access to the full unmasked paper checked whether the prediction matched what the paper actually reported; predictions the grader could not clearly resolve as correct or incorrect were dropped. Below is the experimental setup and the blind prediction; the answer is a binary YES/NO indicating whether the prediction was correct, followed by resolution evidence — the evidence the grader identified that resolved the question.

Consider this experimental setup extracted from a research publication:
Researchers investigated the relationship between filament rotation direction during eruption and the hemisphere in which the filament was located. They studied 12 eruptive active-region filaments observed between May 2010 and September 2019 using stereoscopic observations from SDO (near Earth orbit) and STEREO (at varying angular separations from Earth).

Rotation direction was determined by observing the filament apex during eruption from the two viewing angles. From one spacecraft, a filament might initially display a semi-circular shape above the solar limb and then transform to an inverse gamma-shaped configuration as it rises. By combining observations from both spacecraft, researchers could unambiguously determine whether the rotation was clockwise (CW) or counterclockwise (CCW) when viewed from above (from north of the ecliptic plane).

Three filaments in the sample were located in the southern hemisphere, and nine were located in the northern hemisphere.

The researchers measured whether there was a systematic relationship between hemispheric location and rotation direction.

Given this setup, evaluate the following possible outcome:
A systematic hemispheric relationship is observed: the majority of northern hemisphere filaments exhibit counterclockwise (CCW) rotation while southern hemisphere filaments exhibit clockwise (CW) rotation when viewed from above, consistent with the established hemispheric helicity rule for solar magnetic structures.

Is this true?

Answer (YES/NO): YES